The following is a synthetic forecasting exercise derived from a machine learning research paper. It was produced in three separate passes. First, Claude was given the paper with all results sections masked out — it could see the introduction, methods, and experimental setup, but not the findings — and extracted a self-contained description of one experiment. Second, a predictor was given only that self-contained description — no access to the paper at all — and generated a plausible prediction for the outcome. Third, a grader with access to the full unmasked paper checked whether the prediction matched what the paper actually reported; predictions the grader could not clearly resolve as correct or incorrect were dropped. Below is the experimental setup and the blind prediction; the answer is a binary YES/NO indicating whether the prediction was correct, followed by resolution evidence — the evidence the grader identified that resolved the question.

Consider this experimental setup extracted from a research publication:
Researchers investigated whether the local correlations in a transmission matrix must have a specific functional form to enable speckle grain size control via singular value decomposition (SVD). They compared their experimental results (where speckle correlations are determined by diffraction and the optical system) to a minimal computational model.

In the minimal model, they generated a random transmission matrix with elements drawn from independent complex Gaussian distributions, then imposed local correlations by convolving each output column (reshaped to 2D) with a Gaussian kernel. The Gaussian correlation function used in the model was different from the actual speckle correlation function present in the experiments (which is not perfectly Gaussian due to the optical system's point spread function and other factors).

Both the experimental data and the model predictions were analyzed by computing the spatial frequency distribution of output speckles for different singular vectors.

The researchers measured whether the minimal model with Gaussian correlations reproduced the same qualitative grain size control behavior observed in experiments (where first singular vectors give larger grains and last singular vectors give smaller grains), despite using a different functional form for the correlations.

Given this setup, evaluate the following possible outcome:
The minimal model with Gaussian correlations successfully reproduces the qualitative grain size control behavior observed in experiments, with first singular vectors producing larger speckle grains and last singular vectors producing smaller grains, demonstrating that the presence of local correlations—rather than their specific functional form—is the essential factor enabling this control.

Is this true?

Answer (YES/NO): YES